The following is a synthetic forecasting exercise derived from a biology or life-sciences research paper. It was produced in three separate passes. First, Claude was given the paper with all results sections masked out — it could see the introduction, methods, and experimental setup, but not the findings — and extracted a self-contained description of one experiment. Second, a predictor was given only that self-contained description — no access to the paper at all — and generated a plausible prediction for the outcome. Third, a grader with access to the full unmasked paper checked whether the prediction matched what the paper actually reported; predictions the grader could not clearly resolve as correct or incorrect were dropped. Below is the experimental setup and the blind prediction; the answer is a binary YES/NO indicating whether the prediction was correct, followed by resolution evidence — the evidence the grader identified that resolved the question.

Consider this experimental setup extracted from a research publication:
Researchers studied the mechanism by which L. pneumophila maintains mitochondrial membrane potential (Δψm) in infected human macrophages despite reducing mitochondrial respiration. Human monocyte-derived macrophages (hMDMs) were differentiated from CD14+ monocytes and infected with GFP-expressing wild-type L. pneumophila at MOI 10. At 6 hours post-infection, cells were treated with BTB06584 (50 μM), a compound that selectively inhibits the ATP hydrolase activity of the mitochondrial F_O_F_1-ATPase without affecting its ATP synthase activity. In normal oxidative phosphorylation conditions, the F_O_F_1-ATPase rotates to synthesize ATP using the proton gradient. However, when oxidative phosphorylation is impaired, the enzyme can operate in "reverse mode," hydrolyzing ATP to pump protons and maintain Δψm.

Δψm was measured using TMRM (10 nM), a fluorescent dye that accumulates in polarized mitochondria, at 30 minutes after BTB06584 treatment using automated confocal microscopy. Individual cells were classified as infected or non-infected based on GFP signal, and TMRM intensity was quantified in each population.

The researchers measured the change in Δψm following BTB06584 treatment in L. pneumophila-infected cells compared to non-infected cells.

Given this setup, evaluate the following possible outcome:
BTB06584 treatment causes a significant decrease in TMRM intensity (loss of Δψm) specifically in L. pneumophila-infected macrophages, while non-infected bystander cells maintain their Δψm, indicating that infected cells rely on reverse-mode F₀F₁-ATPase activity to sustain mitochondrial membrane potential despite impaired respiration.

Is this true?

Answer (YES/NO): YES